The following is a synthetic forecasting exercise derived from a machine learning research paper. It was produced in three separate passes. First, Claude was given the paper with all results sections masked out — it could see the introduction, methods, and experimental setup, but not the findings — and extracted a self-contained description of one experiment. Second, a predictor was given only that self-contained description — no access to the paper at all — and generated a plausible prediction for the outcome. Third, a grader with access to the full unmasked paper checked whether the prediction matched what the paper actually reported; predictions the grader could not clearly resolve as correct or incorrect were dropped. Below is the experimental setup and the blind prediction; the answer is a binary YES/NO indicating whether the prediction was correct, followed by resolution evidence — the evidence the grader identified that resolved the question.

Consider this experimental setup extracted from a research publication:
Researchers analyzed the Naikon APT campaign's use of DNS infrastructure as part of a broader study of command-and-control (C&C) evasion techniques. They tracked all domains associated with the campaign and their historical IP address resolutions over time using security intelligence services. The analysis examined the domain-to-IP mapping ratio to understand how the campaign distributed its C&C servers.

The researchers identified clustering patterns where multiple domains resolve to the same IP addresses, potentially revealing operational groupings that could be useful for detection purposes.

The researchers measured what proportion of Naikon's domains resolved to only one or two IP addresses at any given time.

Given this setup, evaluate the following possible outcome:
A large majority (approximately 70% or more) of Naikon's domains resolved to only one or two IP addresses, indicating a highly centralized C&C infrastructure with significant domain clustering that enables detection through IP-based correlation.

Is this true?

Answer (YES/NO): YES